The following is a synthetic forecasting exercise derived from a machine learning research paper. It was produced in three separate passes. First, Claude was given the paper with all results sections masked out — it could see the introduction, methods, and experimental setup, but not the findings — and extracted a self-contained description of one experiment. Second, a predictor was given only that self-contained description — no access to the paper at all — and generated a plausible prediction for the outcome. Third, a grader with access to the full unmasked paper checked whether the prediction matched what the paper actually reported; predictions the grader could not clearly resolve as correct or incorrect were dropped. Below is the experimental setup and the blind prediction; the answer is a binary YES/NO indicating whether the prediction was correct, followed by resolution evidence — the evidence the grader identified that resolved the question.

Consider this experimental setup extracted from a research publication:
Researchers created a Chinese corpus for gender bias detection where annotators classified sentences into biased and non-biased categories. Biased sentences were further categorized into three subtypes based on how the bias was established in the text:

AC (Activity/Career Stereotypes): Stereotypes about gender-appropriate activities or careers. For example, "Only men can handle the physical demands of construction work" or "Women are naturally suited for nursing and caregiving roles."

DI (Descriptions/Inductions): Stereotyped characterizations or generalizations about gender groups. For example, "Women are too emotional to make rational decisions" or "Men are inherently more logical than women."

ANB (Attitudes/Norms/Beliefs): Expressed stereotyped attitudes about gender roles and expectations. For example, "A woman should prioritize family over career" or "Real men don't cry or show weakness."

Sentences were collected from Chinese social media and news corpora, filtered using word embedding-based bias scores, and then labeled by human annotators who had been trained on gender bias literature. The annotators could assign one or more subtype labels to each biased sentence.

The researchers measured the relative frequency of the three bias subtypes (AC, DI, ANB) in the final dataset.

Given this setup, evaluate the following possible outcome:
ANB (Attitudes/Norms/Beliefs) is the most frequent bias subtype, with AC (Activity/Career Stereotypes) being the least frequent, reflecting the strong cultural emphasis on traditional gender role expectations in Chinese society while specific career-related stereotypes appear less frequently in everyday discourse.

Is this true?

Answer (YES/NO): NO